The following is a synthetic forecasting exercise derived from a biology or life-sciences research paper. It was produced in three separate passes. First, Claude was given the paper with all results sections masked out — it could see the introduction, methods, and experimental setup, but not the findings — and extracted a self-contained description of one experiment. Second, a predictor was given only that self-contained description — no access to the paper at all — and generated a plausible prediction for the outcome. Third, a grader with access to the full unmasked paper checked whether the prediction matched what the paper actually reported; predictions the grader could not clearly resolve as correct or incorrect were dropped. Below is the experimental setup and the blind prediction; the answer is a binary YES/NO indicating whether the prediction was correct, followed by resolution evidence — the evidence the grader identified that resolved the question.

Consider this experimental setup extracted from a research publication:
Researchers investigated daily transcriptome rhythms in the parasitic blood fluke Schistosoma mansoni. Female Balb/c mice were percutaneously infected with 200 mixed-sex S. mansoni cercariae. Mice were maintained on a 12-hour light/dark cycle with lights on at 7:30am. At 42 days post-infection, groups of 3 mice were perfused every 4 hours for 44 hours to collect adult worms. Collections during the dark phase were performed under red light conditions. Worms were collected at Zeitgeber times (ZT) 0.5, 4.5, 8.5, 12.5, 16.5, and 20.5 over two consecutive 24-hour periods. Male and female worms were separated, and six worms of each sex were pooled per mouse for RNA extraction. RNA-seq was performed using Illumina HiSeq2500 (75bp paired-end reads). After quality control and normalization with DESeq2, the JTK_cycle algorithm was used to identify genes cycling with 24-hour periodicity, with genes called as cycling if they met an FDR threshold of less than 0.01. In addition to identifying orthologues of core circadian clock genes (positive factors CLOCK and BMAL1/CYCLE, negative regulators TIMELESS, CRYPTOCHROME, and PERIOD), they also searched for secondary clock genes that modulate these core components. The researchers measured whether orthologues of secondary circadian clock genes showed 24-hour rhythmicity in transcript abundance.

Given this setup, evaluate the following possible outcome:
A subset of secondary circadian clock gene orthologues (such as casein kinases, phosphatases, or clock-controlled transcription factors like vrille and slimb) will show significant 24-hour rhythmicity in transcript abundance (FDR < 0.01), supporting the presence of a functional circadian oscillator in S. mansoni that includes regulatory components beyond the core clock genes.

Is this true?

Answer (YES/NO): NO